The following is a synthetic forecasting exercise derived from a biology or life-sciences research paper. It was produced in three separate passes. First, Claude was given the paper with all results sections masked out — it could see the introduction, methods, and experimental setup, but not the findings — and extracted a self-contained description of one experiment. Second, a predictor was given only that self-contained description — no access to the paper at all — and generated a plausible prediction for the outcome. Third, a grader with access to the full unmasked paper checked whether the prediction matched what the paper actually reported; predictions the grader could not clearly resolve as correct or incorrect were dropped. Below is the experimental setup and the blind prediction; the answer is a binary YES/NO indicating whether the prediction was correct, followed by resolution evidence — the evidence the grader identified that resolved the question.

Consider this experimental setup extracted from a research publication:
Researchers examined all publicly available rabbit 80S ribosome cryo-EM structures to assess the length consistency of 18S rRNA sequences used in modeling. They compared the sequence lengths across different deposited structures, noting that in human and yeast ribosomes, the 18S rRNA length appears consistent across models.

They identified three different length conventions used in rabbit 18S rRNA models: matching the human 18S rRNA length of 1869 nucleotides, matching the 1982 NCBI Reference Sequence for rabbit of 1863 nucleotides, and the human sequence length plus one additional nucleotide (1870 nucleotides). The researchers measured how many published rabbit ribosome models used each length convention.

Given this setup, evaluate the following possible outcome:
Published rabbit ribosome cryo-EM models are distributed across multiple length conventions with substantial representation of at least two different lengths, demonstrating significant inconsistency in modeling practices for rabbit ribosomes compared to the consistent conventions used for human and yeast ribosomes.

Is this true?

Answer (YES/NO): NO